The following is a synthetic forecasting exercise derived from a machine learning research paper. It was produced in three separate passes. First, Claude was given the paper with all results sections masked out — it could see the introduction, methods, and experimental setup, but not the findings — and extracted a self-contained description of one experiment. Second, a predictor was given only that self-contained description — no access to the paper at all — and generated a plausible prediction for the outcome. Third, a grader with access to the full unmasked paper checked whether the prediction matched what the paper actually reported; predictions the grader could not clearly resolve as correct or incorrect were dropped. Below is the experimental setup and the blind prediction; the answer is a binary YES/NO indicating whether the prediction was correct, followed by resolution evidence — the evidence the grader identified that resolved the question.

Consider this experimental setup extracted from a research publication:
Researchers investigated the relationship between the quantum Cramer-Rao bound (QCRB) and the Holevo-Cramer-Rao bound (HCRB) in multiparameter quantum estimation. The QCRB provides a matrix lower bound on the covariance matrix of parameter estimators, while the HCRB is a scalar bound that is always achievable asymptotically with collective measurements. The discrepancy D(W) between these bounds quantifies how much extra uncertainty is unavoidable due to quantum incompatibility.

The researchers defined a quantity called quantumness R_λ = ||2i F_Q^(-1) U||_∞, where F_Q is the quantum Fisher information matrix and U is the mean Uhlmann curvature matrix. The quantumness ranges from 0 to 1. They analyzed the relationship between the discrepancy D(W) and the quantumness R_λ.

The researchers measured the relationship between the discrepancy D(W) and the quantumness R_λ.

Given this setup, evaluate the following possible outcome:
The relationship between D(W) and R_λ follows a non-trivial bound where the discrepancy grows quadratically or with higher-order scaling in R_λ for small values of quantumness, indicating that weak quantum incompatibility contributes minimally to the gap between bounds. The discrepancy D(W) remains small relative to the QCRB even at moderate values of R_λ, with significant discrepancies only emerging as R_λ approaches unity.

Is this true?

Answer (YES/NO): NO